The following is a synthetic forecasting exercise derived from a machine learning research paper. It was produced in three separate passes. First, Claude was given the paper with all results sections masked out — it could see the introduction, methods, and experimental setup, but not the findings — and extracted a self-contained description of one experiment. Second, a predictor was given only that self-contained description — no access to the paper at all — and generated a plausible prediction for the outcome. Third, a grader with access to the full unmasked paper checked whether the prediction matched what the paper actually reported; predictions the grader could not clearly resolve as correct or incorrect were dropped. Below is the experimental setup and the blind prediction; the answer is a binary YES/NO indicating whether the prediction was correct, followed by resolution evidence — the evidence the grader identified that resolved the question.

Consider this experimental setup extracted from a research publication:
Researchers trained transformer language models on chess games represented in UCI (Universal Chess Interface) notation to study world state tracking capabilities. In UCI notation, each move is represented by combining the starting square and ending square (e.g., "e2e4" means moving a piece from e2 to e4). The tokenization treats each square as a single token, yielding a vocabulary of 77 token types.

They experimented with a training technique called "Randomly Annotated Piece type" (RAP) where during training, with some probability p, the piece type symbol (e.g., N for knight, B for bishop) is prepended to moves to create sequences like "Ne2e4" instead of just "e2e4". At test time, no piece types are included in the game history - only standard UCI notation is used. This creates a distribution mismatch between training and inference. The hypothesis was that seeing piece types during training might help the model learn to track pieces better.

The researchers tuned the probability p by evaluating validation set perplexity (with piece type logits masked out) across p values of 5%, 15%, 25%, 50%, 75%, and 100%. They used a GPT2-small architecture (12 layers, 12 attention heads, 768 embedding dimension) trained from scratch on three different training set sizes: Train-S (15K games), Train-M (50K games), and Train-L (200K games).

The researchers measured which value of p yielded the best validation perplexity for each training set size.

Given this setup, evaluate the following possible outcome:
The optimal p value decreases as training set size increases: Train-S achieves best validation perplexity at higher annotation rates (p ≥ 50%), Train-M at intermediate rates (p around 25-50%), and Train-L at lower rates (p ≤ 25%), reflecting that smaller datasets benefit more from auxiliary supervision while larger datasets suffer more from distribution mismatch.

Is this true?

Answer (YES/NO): NO